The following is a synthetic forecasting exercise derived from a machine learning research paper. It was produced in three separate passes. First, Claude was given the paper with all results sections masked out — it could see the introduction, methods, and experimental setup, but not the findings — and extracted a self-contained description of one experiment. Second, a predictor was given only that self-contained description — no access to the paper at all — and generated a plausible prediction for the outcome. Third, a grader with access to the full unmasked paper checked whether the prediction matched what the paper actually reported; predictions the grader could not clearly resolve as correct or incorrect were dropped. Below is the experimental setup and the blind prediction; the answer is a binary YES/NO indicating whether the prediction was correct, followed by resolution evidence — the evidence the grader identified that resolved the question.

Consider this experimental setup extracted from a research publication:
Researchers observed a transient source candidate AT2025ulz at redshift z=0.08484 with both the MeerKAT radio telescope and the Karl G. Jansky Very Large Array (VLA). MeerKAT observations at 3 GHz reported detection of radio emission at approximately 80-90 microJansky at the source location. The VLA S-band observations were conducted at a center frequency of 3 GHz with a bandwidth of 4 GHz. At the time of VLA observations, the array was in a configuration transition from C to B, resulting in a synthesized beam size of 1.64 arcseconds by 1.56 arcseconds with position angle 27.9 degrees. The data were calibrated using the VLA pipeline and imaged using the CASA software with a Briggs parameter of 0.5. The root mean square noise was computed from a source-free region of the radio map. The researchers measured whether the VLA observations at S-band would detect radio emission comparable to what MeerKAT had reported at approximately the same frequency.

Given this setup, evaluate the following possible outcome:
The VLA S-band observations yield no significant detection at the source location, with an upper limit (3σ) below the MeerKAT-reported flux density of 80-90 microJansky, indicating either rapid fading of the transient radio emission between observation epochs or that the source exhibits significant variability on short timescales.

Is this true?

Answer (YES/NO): NO